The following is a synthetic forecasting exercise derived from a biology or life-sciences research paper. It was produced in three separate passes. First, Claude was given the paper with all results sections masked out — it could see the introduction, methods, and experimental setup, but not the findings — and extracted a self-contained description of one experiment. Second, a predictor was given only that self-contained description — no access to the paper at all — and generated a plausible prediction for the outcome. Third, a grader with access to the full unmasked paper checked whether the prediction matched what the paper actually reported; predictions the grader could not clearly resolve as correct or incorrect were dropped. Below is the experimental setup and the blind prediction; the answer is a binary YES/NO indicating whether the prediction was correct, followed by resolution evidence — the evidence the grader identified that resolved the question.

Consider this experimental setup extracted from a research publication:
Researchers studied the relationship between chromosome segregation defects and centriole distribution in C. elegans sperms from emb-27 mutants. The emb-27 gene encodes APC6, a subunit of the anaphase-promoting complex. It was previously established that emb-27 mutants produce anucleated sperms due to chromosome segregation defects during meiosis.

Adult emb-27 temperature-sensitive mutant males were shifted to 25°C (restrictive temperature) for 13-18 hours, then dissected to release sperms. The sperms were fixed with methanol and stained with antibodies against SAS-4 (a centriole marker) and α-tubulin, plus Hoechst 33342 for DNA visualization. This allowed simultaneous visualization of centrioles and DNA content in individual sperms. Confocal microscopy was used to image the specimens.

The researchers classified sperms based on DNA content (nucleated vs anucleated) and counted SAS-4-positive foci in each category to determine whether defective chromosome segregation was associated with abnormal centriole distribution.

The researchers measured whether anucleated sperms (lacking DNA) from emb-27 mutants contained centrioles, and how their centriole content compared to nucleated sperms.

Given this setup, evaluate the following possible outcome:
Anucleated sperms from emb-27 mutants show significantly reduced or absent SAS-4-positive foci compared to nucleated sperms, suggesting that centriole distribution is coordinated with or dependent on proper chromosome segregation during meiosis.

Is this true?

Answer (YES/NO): NO